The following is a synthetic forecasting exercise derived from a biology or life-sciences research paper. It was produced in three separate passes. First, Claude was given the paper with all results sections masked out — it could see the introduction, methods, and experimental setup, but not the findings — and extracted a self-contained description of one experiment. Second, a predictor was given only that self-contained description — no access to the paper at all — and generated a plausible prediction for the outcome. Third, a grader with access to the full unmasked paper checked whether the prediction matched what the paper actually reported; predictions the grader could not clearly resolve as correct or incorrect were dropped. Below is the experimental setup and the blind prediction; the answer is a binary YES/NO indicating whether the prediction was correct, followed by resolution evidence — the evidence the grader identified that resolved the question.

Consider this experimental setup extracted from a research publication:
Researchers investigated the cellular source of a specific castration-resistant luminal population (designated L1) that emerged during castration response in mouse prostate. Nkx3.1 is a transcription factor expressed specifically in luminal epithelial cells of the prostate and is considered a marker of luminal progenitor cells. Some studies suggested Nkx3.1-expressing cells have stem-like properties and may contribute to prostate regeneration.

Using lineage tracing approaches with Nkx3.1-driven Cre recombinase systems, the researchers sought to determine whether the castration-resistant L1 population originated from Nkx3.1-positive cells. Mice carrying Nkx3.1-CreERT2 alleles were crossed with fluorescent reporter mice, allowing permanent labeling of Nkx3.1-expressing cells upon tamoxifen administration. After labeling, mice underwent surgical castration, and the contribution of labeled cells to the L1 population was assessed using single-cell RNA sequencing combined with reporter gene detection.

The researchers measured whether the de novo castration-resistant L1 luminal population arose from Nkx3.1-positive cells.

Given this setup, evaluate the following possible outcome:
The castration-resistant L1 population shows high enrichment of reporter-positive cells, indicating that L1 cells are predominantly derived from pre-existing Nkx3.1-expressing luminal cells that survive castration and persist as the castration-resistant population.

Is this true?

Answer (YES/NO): YES